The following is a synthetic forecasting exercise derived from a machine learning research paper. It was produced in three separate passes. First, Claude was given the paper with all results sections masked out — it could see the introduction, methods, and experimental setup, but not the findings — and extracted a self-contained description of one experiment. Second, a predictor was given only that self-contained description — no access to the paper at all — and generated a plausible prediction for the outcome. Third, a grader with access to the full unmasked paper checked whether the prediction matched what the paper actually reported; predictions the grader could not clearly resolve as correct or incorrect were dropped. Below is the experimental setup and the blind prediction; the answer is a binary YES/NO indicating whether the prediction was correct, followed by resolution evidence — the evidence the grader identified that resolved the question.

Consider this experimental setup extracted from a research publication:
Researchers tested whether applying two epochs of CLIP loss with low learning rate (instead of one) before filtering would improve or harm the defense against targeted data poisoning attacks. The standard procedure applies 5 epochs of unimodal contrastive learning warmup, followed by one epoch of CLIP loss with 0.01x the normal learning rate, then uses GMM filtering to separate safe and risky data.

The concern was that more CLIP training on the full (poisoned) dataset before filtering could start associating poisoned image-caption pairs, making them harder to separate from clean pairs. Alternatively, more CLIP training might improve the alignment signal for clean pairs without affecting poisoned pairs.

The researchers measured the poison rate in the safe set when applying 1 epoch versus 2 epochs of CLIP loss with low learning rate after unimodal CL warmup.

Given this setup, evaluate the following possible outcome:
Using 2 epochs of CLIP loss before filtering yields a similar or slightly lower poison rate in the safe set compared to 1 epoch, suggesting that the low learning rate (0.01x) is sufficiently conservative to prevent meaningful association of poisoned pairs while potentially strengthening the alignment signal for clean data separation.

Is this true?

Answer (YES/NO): NO